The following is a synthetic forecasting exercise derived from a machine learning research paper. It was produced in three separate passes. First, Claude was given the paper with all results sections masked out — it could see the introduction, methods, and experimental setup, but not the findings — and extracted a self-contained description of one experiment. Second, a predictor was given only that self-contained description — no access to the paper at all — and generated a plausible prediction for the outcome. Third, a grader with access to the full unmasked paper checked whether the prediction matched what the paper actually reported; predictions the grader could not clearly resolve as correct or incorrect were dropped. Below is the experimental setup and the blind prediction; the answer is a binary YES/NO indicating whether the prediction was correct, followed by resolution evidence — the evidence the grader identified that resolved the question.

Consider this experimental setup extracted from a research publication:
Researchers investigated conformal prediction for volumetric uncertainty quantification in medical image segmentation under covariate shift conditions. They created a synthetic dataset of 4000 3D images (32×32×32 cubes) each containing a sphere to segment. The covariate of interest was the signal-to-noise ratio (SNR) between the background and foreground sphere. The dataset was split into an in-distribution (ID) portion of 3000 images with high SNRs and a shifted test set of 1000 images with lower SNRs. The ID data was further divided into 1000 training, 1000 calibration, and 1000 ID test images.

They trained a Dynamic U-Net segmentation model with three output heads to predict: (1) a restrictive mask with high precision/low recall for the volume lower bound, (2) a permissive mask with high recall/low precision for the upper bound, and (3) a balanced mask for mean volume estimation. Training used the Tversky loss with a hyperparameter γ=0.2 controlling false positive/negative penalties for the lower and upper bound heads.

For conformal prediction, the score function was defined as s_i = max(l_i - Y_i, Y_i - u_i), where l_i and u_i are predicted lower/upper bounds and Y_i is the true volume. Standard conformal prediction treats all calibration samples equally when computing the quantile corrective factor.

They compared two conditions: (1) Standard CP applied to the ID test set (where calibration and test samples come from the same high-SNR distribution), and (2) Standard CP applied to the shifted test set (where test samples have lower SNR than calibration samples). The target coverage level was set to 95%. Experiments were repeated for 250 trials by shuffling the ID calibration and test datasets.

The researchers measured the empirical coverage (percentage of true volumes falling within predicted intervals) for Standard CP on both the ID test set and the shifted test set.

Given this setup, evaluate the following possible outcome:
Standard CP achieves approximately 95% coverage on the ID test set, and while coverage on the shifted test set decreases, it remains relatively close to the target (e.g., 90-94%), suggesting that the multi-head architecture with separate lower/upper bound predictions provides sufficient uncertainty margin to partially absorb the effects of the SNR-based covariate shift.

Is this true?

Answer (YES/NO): NO